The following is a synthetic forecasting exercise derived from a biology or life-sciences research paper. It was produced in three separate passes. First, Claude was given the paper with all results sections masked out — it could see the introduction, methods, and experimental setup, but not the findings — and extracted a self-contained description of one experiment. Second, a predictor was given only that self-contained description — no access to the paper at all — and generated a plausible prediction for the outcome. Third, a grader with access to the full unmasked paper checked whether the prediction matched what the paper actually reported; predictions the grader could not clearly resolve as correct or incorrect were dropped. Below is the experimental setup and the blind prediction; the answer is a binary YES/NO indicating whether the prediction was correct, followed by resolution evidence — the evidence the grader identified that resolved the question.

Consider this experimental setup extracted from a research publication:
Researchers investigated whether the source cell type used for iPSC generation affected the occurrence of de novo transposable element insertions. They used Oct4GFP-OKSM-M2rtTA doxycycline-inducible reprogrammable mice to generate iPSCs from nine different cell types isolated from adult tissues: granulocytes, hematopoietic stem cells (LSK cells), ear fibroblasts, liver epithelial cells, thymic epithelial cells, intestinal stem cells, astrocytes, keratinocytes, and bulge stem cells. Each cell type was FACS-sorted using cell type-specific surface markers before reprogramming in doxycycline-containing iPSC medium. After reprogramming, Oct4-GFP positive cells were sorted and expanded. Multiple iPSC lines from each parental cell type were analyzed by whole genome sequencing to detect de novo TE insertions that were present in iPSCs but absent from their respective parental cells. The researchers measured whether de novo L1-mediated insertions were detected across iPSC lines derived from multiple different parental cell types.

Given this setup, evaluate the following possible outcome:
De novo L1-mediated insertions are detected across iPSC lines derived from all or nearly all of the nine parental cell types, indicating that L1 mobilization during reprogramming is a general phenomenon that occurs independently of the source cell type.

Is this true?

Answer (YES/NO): NO